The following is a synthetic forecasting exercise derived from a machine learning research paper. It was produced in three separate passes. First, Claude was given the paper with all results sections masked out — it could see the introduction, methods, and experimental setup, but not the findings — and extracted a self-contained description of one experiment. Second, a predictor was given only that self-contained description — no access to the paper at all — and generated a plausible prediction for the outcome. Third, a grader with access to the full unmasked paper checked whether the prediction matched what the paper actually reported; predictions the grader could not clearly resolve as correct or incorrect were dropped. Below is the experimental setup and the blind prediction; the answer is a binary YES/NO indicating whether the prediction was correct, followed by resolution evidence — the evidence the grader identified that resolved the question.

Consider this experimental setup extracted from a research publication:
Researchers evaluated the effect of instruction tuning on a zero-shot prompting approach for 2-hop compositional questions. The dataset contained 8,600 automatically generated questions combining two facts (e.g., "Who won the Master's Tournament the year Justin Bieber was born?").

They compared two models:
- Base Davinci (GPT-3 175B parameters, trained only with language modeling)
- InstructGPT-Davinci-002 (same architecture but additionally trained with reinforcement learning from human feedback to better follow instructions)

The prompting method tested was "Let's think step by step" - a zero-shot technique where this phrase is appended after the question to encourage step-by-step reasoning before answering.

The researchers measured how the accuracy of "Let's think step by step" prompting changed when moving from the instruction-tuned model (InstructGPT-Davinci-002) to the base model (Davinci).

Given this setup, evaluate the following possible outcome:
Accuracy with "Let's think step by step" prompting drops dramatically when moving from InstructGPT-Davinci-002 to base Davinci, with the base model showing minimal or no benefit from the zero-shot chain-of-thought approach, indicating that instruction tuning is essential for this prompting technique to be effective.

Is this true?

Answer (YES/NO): YES